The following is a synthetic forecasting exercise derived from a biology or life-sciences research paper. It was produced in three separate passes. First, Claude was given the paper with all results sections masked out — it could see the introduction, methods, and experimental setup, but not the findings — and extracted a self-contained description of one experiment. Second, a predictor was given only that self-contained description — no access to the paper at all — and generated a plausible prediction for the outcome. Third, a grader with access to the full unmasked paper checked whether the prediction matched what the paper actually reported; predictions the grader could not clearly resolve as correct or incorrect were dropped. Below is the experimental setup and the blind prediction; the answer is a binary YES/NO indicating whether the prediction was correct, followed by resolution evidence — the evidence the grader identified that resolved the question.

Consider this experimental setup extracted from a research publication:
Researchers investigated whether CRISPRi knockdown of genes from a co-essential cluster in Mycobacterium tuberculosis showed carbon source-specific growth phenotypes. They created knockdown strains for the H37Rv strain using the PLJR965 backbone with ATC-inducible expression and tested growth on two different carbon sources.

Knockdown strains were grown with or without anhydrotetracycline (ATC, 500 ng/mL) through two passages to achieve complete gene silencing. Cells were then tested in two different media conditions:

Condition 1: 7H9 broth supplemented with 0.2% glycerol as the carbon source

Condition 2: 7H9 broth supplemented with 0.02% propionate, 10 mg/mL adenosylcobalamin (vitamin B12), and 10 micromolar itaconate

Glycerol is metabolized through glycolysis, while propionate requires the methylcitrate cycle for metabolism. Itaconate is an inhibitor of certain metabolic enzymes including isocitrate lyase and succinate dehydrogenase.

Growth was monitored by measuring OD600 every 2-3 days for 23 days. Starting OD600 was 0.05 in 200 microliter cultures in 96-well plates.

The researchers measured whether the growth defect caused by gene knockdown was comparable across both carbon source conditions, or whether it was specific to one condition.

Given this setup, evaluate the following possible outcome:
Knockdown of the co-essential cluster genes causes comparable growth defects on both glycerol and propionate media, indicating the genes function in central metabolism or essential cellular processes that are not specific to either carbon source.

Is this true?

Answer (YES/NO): NO